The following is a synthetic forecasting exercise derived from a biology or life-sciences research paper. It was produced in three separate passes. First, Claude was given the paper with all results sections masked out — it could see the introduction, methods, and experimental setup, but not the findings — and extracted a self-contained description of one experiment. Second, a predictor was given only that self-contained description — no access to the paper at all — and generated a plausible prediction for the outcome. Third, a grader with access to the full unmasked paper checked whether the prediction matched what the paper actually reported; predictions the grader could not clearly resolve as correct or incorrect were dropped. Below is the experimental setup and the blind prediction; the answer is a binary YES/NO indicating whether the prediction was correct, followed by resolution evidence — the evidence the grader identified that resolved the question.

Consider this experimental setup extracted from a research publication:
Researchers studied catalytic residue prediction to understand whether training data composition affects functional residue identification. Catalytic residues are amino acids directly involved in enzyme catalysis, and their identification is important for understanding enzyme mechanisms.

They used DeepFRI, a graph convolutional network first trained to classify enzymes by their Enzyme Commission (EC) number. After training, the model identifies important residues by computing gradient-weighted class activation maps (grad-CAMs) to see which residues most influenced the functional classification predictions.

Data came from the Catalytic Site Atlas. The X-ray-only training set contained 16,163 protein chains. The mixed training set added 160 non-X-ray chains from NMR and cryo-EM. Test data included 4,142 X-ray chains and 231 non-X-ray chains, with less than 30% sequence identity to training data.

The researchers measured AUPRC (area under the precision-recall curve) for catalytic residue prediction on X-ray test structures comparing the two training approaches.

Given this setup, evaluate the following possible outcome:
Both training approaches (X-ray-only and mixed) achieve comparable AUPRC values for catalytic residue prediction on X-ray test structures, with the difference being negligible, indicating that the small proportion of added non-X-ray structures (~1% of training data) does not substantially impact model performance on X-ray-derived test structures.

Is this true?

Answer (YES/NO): NO